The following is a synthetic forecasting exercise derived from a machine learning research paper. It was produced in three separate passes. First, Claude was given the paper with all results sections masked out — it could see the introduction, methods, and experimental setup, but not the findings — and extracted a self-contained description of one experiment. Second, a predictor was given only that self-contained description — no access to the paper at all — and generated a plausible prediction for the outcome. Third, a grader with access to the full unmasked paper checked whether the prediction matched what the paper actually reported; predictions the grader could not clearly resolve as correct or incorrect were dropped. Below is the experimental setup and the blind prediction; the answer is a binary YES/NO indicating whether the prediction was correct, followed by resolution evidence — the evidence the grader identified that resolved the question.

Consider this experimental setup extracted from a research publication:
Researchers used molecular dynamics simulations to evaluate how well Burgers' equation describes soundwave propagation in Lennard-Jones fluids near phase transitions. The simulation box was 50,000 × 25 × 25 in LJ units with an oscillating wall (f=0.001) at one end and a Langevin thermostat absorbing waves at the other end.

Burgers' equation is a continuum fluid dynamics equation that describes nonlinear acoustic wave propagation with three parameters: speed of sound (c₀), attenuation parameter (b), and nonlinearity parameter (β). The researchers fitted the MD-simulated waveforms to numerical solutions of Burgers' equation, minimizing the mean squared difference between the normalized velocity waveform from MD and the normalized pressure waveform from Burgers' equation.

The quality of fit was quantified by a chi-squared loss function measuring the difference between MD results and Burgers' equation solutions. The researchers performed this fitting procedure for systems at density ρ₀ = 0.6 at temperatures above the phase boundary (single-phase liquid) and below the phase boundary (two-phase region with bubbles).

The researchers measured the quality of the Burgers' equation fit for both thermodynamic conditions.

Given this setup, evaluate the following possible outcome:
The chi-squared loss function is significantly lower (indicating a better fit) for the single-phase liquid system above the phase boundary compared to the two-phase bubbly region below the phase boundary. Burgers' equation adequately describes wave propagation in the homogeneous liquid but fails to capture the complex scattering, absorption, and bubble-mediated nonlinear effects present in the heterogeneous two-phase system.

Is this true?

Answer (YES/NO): YES